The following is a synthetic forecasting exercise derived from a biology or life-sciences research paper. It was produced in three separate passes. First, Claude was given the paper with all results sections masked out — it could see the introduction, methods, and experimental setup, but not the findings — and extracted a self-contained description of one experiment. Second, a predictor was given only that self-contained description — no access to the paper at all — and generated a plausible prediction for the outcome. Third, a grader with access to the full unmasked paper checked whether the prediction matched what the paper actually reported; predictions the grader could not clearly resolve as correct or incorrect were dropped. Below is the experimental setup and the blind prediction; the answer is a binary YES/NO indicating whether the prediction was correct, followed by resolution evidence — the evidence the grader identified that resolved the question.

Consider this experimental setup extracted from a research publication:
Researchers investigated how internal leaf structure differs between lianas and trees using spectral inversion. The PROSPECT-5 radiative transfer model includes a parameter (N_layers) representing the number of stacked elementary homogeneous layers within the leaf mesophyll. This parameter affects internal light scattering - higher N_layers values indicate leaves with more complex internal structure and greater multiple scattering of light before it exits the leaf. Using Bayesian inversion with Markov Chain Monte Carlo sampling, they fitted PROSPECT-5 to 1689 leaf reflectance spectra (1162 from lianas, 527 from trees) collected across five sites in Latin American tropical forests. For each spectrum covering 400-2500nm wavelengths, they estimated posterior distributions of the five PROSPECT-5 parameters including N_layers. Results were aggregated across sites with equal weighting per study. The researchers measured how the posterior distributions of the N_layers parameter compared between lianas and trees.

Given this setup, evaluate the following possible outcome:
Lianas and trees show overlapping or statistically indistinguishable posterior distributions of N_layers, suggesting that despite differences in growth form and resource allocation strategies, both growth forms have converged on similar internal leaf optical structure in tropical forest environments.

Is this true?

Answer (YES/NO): NO